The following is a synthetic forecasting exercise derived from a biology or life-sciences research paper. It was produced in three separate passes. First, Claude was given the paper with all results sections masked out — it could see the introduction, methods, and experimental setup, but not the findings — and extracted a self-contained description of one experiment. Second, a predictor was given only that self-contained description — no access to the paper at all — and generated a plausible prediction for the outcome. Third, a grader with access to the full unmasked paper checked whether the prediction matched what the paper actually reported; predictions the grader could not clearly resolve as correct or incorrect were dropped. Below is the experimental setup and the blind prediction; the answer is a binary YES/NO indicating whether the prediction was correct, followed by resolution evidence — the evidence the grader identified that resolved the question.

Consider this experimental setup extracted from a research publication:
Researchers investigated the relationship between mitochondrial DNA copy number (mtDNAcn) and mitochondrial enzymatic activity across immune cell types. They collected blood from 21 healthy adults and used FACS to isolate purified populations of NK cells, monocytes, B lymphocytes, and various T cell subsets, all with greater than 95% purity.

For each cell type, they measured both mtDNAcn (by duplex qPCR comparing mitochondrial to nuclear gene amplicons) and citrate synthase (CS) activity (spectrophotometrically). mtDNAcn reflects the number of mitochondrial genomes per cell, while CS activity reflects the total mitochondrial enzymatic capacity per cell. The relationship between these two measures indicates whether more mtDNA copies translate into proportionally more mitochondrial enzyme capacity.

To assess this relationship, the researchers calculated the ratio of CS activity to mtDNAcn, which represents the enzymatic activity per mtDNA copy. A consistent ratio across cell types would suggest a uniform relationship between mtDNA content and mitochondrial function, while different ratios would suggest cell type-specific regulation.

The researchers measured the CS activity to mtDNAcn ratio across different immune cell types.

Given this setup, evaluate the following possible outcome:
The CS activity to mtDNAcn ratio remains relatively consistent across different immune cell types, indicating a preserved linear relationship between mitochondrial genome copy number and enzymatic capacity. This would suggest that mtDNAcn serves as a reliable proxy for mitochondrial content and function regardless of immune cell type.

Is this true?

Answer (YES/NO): NO